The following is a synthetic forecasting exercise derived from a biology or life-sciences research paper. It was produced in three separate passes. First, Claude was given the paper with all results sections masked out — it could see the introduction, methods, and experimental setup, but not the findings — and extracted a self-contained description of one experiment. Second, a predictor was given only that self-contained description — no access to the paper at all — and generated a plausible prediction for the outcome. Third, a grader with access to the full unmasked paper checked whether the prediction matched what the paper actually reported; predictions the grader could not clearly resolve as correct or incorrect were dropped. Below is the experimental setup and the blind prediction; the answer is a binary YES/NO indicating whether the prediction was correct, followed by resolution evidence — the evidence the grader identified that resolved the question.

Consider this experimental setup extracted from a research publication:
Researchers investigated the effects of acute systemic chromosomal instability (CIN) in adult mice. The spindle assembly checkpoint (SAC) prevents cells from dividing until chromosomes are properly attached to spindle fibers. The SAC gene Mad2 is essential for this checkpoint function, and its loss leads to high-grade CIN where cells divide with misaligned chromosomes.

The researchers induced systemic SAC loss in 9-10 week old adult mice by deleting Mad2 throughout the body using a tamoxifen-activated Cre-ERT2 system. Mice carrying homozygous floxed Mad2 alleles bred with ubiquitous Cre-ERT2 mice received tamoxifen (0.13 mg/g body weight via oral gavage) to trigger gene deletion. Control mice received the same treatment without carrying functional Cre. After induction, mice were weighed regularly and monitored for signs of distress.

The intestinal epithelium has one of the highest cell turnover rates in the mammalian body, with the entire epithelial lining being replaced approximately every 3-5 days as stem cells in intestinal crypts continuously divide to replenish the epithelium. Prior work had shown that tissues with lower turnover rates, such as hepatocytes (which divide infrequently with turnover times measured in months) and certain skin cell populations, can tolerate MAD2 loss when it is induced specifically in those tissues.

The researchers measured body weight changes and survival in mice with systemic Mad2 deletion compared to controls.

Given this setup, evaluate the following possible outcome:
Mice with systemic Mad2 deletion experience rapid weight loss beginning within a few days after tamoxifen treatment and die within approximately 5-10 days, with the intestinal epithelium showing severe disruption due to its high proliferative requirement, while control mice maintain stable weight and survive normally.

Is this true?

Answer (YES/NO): YES